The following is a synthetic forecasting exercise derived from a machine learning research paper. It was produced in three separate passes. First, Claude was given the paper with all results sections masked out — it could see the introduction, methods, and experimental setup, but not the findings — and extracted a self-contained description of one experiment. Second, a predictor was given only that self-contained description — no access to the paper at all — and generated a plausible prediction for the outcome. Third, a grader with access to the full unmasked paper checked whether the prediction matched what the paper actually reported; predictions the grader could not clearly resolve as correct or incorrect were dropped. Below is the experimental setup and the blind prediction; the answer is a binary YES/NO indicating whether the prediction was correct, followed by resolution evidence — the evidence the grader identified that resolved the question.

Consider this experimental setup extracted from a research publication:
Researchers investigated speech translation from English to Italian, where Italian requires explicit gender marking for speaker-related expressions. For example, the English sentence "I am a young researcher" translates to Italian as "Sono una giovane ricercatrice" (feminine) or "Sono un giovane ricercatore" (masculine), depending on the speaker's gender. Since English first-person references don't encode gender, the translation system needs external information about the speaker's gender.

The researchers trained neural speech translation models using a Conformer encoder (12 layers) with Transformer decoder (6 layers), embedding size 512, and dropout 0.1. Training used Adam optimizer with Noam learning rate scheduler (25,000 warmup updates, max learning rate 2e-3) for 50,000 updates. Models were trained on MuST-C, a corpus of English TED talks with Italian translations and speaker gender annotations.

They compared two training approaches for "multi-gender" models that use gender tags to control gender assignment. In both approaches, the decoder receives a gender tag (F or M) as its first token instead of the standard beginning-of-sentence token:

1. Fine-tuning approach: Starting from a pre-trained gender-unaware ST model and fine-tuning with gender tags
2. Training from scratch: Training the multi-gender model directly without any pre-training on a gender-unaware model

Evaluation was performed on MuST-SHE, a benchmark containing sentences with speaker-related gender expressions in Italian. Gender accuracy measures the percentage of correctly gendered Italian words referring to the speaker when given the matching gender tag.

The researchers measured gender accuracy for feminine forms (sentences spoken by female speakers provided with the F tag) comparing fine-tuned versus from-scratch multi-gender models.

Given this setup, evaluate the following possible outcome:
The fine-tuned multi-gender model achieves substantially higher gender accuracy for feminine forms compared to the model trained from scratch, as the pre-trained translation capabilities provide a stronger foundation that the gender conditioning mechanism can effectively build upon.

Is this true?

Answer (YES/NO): NO